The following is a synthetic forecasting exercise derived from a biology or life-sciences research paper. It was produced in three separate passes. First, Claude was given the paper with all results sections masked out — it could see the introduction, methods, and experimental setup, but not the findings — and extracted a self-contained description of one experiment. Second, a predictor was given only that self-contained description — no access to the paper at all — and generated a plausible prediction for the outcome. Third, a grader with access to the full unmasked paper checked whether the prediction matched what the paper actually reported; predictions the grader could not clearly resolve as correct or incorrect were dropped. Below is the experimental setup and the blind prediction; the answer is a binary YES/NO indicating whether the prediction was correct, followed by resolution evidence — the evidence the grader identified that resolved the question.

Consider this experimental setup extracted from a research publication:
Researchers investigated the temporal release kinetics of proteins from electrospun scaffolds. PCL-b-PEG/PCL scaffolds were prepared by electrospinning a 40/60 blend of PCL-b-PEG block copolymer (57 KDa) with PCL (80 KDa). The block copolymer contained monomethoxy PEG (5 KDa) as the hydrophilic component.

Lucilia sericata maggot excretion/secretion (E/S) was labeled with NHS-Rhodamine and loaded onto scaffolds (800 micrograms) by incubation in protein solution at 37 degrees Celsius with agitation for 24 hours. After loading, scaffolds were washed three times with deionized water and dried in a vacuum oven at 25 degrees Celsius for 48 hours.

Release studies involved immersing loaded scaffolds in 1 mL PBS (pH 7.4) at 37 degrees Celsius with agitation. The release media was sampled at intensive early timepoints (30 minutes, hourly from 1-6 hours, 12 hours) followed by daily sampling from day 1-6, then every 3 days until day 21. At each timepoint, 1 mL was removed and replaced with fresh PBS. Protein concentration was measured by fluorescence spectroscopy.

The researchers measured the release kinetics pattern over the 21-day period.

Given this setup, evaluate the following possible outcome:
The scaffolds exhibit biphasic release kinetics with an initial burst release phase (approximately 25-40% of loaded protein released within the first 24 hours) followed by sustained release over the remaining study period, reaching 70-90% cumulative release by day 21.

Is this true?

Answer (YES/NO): NO